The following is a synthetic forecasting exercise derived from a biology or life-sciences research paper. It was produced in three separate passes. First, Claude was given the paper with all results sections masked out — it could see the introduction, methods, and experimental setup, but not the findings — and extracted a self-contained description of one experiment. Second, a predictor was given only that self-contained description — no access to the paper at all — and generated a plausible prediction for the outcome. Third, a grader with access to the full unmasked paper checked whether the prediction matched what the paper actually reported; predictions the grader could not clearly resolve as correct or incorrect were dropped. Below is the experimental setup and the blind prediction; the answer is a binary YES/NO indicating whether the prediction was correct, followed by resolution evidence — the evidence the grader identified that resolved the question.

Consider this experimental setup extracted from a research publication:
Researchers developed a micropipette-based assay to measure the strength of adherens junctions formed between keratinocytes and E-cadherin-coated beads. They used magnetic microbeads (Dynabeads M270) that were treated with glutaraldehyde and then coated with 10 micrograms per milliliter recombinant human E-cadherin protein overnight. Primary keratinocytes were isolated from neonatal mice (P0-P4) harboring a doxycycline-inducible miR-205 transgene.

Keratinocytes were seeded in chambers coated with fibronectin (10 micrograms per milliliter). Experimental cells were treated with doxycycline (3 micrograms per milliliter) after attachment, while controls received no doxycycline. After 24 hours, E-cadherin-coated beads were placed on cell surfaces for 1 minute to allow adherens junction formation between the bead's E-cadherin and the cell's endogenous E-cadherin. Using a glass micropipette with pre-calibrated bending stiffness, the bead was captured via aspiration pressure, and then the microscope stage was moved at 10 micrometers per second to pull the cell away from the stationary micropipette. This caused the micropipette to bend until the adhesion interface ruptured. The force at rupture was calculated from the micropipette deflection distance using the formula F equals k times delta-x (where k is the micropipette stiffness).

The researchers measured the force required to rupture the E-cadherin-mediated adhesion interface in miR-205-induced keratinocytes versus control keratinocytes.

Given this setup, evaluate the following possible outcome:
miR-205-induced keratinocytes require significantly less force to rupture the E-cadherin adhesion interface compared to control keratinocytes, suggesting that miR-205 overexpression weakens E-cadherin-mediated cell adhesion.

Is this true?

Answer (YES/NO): YES